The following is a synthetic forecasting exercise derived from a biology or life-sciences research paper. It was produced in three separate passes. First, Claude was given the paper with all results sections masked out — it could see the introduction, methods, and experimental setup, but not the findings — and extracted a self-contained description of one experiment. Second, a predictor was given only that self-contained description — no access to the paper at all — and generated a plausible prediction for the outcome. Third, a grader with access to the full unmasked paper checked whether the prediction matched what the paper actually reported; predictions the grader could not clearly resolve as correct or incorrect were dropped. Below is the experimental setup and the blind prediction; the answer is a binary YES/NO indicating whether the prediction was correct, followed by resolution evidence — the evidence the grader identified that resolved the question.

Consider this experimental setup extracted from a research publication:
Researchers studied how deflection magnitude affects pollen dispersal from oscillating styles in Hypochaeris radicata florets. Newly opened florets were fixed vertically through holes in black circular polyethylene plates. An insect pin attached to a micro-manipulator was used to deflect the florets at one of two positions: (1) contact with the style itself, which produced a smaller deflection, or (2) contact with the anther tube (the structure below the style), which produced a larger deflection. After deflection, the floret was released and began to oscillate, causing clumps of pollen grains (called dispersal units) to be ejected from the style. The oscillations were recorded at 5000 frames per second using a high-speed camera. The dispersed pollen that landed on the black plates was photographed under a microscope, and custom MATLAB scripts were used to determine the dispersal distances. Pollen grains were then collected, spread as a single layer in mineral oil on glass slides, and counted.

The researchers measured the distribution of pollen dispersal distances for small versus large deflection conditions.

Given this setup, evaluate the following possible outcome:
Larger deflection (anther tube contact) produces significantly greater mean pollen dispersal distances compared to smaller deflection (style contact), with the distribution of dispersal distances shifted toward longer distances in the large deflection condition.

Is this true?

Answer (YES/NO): NO